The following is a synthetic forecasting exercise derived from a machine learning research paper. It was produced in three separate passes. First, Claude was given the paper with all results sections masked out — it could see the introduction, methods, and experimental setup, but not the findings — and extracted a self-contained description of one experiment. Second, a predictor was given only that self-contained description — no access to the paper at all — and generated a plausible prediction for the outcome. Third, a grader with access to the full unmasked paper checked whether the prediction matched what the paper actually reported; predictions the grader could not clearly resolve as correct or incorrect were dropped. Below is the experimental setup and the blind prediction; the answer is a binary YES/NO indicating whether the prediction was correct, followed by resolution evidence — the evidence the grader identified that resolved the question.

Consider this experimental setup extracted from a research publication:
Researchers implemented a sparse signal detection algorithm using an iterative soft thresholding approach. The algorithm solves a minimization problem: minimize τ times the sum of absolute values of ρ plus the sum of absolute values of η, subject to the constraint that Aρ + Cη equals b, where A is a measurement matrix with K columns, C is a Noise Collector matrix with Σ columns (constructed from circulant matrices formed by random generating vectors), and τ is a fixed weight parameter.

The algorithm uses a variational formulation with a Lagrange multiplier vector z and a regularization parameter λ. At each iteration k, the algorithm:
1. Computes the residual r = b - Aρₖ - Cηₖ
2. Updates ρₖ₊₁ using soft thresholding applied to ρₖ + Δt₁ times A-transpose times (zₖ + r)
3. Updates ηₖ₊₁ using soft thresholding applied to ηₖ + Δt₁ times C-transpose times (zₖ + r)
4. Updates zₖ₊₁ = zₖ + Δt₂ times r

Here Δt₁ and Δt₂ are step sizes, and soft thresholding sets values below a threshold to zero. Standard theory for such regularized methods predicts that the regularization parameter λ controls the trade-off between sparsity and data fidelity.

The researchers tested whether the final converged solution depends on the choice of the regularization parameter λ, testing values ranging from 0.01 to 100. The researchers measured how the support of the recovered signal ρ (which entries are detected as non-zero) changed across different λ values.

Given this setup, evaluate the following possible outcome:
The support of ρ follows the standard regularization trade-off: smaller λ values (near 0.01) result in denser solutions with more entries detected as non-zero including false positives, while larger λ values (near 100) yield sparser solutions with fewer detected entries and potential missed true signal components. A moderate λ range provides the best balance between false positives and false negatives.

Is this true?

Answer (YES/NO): NO